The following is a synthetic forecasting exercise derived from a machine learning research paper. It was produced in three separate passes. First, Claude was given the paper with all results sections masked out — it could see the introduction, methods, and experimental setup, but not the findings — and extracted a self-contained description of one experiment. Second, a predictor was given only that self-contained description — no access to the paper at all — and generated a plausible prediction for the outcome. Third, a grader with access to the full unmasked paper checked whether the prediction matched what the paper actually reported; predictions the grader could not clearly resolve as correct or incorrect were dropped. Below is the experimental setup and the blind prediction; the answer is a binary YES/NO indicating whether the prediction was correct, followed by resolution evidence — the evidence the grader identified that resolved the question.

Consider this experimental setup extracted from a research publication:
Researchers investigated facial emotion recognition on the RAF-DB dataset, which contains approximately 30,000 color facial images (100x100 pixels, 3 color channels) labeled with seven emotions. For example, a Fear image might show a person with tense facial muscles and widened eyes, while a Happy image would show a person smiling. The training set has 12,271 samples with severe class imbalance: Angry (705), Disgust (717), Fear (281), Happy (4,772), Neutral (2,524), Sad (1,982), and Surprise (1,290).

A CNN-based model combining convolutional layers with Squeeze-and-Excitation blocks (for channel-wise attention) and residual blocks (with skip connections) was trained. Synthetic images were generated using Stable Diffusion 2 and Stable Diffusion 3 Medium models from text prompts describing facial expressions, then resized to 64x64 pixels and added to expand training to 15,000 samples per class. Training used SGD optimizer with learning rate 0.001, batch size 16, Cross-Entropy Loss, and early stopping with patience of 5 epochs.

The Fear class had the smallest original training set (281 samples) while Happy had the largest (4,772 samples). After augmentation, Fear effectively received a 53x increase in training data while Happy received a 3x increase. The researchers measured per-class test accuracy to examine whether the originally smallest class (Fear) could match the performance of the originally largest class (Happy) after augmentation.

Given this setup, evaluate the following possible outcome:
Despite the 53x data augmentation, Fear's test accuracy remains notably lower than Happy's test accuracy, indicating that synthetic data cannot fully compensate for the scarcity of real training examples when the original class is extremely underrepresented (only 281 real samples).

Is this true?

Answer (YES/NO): NO